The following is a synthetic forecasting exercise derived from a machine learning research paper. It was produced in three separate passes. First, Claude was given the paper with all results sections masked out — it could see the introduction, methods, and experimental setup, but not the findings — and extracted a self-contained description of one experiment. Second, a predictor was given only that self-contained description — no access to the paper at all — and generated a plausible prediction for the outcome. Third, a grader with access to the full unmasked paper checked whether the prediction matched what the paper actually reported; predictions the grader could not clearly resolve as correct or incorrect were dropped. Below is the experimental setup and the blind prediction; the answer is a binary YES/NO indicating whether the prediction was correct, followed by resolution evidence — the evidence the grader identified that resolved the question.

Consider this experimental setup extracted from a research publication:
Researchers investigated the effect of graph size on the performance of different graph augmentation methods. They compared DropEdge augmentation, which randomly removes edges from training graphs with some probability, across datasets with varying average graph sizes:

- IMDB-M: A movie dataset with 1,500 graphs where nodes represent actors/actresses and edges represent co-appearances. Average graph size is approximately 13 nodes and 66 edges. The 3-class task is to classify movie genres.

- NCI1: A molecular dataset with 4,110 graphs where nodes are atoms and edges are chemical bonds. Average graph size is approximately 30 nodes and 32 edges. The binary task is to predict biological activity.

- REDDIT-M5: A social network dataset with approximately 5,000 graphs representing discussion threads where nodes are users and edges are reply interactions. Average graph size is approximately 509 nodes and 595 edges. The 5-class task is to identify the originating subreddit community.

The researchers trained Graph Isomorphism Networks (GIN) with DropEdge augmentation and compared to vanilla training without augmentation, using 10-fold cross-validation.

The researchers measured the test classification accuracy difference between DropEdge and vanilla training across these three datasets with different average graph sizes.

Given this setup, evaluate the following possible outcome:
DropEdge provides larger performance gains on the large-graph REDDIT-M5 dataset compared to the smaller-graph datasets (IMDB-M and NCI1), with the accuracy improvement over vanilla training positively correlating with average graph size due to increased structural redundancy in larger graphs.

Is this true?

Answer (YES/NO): NO